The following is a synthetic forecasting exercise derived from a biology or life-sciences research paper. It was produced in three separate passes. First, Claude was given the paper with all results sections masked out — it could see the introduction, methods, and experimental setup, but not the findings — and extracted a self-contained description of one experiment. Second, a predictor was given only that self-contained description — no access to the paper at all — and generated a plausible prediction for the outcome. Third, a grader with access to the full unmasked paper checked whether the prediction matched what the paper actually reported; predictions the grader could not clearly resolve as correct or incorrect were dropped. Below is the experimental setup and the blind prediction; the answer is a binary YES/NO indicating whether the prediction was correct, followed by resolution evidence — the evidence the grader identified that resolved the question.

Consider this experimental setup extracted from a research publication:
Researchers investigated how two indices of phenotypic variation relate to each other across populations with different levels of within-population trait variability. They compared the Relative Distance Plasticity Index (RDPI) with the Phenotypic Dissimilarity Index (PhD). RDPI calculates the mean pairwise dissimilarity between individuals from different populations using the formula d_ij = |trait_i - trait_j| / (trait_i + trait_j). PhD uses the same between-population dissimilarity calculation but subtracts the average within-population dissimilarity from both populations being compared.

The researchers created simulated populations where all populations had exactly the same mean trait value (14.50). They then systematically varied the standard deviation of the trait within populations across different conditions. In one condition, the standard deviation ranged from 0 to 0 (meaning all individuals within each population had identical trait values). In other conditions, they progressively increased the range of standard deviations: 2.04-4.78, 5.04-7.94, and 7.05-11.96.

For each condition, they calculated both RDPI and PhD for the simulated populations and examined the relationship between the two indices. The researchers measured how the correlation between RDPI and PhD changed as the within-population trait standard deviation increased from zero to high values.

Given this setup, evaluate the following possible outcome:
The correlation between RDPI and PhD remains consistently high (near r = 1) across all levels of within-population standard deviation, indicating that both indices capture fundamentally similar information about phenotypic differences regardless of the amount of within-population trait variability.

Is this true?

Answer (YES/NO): NO